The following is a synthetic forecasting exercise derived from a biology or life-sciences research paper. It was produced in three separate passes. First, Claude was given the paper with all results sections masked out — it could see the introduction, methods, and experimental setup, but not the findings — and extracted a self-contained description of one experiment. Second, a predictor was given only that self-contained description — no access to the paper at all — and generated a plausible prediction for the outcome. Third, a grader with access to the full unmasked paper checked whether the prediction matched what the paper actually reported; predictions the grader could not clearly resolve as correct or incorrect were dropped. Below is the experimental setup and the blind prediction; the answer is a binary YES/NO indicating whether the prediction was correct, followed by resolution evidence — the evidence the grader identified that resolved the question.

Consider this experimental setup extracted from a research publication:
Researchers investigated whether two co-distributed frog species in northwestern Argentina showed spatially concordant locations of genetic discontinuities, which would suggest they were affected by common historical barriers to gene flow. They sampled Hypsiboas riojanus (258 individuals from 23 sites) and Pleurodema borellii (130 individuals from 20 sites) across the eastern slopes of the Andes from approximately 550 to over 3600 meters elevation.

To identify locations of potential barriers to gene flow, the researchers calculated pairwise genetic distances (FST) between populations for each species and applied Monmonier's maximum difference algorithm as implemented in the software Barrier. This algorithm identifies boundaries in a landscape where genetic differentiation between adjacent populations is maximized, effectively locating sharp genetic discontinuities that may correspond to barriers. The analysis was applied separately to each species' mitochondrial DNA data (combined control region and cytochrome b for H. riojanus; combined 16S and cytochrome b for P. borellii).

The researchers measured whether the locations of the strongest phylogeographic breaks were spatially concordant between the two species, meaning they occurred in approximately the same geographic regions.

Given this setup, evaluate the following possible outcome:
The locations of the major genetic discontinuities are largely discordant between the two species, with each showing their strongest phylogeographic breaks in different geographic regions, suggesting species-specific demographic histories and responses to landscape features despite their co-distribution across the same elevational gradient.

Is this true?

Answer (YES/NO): NO